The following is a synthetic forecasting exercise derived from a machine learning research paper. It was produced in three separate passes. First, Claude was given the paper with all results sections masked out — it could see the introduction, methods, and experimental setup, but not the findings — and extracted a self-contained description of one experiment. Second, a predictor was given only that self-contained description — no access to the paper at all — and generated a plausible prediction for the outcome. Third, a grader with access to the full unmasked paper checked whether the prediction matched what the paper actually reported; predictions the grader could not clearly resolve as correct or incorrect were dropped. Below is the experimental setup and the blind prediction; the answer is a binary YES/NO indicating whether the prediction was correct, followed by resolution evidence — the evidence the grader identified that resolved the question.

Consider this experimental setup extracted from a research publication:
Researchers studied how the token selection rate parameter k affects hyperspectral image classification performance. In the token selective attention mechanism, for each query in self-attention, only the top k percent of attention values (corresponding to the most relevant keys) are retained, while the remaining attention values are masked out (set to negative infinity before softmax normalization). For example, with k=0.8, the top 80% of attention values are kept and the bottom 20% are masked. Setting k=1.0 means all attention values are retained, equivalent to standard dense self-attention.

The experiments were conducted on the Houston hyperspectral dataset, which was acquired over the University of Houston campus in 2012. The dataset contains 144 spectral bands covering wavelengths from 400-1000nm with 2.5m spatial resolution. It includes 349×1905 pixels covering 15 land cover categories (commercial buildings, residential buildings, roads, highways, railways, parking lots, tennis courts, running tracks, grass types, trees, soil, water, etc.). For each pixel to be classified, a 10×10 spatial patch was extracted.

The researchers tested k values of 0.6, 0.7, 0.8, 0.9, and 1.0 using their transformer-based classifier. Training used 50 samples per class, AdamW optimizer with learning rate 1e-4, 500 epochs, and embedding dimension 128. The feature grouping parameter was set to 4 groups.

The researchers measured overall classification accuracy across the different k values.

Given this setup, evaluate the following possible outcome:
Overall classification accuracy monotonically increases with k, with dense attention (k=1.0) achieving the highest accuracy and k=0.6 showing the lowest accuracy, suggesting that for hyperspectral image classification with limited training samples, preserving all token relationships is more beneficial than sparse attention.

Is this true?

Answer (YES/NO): NO